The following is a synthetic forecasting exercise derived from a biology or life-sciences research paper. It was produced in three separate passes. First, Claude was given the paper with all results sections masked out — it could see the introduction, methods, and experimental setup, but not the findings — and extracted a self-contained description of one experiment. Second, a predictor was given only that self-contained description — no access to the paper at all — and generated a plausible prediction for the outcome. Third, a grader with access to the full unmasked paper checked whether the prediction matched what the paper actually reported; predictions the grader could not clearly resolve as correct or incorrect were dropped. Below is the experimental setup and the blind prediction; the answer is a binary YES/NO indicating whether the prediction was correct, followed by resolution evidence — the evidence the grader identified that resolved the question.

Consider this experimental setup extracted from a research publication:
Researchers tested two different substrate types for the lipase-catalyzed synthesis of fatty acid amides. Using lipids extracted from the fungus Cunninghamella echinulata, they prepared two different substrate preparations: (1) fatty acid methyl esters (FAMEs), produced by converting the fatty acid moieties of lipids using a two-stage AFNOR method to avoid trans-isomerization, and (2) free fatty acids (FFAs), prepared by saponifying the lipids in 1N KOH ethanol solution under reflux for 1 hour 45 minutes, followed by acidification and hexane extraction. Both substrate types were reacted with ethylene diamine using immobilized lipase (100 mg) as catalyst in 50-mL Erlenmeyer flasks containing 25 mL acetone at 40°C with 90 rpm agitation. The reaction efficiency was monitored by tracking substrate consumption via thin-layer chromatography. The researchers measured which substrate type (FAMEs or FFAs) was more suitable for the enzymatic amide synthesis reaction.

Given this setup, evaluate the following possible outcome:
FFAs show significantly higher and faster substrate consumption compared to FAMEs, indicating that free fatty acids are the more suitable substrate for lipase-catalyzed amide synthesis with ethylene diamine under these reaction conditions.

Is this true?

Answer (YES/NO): NO